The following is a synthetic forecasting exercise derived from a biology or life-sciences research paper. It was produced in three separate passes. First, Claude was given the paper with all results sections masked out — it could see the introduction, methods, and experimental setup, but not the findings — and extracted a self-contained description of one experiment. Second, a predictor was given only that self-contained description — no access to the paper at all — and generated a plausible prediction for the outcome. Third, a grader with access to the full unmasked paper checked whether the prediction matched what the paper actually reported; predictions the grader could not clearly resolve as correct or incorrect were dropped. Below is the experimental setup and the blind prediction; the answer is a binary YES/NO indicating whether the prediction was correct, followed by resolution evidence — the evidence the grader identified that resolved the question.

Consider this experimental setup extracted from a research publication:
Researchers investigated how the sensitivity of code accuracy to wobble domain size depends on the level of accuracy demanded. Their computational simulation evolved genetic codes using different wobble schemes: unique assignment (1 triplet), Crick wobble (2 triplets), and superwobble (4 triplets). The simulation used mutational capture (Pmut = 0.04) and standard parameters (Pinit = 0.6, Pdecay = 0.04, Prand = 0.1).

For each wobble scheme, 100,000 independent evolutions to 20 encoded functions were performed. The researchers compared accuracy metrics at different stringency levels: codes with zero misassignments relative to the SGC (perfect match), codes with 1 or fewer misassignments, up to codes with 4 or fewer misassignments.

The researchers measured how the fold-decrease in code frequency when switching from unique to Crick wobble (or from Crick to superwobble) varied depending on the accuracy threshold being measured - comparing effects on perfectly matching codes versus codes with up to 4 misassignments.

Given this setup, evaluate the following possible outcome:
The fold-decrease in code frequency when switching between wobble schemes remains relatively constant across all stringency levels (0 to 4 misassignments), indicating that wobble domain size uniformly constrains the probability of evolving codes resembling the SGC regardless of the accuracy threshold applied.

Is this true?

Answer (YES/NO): NO